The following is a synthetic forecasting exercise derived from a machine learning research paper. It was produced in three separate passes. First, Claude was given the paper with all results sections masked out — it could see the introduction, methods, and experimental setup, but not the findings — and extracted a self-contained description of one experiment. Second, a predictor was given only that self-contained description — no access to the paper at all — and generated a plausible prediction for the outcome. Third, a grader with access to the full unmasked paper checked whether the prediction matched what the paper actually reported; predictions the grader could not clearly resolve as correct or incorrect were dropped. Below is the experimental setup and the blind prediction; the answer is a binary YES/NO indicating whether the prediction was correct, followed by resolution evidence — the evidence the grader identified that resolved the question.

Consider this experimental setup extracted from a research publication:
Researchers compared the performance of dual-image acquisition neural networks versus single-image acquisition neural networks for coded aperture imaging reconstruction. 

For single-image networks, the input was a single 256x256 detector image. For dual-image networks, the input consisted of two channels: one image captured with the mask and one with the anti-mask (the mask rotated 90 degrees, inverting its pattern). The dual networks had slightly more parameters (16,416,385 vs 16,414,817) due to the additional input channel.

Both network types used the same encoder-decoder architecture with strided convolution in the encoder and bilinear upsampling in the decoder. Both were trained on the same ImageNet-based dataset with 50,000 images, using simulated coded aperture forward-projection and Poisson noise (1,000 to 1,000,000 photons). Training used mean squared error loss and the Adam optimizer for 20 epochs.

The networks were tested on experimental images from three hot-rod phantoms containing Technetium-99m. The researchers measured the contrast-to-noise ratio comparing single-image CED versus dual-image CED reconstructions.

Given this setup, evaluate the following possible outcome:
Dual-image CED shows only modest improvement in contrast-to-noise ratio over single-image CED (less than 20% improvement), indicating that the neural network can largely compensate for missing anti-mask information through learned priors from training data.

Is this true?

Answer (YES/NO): NO